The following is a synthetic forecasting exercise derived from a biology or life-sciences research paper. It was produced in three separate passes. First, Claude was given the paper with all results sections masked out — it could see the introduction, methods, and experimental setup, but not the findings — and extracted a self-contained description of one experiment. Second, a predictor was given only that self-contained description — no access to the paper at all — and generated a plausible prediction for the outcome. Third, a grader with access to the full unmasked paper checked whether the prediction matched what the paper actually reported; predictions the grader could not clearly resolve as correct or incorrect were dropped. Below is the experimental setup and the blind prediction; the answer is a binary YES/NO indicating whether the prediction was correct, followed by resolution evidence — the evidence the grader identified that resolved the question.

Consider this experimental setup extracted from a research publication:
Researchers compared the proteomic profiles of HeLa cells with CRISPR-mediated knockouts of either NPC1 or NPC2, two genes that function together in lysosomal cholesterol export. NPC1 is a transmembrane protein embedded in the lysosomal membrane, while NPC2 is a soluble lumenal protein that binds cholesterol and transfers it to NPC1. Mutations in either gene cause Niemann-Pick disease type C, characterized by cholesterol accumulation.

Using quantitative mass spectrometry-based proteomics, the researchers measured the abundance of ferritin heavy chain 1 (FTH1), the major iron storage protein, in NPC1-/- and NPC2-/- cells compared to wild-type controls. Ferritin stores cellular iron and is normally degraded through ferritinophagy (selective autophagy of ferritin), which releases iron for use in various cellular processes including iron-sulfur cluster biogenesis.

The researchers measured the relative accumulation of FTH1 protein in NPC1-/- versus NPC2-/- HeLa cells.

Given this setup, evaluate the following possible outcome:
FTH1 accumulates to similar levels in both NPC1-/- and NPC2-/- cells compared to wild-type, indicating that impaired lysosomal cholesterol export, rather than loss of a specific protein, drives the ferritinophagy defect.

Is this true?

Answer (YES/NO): NO